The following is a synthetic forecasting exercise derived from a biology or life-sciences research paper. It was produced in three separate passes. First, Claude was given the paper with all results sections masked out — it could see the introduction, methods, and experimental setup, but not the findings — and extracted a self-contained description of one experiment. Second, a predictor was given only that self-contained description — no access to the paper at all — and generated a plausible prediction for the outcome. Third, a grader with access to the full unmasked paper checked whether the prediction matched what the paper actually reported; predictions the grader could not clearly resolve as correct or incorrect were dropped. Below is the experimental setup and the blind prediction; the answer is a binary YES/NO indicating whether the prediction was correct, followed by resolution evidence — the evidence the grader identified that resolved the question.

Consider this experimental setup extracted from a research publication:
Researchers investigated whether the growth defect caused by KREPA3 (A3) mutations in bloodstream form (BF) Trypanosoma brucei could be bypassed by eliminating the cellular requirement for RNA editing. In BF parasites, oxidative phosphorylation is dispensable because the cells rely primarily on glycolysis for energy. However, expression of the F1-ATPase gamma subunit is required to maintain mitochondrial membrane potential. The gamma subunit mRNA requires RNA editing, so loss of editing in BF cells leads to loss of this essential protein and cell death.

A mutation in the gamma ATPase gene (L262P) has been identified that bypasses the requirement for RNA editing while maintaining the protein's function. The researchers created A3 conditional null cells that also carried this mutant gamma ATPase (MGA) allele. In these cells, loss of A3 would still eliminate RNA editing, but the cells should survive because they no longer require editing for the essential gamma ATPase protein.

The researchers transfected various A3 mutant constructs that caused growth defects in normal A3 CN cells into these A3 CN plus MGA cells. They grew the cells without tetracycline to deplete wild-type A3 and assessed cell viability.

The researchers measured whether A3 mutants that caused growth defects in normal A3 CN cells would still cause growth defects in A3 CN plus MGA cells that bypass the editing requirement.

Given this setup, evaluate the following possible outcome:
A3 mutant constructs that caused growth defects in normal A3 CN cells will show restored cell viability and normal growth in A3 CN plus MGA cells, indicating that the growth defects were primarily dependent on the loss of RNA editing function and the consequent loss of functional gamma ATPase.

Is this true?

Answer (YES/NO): YES